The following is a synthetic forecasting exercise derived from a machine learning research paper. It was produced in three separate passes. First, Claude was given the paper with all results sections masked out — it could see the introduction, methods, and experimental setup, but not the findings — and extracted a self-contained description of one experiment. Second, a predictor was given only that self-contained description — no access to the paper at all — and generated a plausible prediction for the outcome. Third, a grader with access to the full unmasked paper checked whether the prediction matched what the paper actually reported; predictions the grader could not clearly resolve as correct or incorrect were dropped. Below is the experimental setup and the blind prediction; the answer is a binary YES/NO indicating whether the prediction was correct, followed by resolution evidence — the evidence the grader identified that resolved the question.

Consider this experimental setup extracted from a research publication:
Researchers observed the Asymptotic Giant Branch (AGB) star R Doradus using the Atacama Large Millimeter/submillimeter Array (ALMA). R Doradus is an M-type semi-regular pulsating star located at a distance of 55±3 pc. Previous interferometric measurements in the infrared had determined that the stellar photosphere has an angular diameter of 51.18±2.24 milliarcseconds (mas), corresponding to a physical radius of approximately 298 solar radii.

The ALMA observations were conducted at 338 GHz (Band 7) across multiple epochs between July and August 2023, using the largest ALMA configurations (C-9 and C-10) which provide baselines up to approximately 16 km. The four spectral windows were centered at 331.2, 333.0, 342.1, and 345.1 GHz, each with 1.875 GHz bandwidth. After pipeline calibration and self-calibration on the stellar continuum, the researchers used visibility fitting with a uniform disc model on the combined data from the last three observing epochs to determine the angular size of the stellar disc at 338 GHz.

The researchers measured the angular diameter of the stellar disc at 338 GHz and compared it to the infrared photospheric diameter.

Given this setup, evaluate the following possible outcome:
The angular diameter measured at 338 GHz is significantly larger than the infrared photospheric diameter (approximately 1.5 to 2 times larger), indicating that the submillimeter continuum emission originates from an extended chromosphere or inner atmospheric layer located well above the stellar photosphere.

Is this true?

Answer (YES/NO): NO